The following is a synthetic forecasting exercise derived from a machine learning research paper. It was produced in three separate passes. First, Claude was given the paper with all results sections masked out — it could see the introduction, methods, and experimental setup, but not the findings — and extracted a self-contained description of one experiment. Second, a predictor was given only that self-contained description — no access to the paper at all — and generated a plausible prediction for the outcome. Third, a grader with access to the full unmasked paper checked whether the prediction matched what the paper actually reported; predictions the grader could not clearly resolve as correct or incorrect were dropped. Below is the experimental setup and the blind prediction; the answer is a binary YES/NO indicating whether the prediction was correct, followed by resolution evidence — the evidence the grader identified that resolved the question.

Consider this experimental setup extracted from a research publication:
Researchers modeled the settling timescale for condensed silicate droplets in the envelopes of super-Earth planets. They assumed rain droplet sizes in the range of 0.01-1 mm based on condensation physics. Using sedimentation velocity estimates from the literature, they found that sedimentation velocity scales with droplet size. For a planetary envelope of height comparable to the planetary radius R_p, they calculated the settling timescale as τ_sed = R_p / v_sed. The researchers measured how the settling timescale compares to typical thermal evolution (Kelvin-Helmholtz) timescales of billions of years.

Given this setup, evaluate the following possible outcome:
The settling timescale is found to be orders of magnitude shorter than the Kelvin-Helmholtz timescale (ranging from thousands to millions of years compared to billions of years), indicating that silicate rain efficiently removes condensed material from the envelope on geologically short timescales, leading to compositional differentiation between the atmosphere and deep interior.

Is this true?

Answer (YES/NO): NO